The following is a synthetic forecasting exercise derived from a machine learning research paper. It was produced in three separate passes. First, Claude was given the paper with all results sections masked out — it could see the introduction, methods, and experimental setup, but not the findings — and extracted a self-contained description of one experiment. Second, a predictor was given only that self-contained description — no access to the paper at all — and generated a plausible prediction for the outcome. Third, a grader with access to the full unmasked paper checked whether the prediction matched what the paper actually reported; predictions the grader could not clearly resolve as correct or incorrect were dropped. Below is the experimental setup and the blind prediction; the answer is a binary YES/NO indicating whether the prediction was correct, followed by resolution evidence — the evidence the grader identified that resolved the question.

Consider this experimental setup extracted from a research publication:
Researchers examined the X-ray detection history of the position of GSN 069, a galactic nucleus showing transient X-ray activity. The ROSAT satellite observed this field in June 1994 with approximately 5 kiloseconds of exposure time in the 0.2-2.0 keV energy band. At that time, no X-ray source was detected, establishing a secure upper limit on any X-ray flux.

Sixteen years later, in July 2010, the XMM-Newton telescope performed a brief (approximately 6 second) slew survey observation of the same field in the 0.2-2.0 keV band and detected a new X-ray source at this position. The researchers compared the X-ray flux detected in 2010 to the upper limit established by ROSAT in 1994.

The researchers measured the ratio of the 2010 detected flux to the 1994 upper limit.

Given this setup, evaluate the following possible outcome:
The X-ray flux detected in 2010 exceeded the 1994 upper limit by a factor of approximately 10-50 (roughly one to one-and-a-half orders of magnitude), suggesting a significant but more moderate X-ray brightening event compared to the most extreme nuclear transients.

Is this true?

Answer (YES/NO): NO